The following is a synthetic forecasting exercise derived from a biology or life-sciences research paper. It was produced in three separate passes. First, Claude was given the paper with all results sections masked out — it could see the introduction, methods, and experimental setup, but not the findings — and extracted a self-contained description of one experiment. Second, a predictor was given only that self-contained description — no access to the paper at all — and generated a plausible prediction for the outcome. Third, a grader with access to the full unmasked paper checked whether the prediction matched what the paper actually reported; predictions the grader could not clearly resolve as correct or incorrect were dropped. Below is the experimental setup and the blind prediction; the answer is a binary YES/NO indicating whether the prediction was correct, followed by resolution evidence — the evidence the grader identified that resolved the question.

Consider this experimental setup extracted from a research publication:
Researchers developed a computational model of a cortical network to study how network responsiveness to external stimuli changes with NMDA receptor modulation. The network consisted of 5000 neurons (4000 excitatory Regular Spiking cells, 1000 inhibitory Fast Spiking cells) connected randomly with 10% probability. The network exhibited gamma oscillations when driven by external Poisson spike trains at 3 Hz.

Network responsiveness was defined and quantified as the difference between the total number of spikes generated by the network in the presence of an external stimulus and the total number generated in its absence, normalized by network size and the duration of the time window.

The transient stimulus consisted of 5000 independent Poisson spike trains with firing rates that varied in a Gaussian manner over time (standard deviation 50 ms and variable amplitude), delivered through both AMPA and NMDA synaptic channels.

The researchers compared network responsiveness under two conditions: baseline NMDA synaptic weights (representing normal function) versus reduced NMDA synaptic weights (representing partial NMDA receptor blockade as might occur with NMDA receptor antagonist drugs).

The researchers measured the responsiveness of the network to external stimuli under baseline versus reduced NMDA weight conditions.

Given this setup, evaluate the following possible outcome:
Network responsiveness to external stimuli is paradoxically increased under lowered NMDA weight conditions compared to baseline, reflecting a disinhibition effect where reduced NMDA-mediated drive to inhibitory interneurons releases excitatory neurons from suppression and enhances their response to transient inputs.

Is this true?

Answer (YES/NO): YES